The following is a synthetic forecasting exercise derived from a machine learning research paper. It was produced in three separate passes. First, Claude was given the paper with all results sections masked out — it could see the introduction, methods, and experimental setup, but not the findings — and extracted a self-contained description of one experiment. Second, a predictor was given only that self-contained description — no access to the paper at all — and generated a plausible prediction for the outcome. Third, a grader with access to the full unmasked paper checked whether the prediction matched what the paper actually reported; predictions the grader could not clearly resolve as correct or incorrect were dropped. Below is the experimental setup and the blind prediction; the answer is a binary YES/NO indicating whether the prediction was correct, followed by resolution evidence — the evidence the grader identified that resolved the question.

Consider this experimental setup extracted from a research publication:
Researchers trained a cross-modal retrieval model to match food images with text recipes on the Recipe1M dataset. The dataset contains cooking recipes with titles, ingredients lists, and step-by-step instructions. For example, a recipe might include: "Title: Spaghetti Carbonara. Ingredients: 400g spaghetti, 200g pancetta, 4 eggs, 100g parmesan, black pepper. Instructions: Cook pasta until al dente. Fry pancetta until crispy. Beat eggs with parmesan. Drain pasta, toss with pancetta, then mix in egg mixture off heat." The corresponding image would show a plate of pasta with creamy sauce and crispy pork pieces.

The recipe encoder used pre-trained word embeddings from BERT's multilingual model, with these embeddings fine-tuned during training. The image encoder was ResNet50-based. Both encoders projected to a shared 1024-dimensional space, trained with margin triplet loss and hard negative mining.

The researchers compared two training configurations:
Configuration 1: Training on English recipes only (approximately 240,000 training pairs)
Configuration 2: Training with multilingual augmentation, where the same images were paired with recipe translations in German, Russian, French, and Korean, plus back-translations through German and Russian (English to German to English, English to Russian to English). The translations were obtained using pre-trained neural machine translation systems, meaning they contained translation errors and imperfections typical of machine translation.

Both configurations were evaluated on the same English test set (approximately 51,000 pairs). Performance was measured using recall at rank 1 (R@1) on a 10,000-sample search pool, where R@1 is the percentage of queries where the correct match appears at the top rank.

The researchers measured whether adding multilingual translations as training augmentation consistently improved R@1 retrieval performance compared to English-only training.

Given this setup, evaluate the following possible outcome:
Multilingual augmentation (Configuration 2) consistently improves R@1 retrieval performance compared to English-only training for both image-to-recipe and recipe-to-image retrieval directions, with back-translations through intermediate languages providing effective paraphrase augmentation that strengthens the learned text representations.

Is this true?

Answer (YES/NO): YES